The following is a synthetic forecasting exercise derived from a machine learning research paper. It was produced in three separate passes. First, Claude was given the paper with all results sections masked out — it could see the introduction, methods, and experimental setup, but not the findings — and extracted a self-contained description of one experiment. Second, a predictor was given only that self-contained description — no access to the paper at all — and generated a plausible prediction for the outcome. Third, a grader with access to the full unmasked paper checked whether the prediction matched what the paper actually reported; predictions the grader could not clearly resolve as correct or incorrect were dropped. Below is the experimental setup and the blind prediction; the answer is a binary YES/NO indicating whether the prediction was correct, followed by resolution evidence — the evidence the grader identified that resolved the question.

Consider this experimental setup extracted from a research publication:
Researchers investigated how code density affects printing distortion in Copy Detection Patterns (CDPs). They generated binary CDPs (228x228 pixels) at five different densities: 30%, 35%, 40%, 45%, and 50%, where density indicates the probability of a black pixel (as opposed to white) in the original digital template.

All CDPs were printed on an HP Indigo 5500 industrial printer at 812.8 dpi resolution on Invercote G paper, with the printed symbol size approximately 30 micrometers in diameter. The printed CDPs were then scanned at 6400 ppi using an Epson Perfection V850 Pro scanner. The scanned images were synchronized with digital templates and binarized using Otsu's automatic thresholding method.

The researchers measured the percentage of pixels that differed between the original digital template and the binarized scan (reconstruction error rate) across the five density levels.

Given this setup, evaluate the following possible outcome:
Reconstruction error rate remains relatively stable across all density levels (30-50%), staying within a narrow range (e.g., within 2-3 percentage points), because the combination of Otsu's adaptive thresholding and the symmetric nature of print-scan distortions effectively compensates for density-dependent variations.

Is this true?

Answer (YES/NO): NO